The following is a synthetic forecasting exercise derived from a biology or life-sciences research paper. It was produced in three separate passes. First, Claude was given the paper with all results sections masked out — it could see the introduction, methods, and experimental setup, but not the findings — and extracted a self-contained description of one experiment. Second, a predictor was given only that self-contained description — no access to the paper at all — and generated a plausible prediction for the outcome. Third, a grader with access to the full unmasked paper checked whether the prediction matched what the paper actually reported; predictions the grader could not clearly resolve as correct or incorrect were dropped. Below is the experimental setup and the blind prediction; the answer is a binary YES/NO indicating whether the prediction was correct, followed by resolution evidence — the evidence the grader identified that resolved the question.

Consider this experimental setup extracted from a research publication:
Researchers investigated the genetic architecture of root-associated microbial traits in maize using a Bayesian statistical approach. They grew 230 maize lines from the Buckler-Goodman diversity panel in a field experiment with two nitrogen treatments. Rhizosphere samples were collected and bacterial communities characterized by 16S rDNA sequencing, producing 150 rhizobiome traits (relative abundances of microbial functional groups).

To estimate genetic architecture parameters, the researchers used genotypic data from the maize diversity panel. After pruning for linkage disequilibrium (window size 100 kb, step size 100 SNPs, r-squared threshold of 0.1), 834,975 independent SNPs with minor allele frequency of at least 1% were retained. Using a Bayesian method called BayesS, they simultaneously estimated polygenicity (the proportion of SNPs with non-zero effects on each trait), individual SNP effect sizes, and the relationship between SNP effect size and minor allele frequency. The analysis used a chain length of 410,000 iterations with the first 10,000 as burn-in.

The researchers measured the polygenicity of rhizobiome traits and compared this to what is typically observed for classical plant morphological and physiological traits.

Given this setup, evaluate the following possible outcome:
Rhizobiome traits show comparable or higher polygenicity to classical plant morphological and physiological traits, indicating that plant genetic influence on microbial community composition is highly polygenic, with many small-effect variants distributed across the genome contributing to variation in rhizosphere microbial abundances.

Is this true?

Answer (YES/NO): NO